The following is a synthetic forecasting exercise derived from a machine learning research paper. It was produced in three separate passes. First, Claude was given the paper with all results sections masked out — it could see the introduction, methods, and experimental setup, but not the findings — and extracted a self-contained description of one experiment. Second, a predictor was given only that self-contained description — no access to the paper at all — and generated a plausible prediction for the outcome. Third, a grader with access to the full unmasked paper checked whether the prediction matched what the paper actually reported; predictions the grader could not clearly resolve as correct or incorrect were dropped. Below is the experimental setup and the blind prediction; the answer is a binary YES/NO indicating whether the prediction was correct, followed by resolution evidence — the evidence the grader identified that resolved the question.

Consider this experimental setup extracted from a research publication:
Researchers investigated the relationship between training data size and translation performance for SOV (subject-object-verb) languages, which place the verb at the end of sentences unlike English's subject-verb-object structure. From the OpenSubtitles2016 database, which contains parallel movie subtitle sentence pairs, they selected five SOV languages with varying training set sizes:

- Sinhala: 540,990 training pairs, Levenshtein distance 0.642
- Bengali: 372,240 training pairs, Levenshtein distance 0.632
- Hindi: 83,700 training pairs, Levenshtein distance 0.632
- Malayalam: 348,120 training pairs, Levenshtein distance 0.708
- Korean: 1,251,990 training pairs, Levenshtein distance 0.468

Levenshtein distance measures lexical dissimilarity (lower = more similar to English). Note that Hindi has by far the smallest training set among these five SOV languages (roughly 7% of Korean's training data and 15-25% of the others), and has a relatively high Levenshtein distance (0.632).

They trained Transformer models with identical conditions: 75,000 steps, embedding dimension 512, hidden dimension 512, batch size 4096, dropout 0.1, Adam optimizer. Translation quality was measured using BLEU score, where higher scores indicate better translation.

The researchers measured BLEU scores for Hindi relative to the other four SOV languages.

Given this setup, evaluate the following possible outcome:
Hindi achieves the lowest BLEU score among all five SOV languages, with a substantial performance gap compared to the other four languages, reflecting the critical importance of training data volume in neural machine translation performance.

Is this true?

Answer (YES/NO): NO